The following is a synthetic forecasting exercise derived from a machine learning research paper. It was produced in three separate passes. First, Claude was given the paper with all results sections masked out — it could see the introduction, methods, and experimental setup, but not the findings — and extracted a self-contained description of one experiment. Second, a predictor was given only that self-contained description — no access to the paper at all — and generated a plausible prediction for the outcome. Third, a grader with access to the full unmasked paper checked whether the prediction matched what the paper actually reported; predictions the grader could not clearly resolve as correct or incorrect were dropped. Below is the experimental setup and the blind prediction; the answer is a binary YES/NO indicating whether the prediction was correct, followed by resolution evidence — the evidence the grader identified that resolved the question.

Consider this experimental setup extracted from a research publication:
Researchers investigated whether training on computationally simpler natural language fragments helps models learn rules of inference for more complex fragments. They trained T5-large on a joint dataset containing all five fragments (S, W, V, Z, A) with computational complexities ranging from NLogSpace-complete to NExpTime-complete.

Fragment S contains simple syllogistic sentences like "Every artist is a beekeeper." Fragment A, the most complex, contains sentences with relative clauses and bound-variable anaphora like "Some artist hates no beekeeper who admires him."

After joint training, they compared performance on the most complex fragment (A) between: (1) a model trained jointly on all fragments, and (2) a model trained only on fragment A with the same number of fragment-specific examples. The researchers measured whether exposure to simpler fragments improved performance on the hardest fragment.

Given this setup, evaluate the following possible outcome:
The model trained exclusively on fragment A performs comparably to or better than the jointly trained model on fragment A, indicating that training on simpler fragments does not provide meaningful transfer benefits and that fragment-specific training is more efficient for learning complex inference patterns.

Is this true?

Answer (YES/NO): NO